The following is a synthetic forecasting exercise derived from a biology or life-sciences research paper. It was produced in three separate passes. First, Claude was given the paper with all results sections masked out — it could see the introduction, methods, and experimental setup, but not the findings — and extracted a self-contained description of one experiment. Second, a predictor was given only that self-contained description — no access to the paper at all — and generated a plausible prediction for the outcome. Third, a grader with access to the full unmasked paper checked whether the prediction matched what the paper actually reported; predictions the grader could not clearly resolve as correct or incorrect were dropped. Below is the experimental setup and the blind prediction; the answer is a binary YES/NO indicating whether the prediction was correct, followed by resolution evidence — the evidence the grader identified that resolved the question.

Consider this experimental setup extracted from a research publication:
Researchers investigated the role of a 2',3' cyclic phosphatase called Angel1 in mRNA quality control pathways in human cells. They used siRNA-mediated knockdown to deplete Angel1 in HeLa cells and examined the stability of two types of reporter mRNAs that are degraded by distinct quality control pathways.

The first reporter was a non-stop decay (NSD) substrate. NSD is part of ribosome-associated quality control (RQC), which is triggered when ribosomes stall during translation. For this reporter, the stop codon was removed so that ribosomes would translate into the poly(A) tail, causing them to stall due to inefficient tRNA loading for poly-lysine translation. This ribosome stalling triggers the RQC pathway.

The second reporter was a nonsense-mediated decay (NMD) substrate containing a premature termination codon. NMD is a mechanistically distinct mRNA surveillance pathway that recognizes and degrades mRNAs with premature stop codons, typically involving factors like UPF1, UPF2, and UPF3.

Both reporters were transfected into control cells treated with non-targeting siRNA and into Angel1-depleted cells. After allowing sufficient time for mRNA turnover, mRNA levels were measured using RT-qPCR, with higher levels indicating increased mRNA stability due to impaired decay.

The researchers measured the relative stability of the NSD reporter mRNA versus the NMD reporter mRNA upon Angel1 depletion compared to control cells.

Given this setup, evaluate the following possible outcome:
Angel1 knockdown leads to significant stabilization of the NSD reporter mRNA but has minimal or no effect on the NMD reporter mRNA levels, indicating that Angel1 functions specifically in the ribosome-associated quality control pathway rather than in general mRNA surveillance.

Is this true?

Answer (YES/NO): YES